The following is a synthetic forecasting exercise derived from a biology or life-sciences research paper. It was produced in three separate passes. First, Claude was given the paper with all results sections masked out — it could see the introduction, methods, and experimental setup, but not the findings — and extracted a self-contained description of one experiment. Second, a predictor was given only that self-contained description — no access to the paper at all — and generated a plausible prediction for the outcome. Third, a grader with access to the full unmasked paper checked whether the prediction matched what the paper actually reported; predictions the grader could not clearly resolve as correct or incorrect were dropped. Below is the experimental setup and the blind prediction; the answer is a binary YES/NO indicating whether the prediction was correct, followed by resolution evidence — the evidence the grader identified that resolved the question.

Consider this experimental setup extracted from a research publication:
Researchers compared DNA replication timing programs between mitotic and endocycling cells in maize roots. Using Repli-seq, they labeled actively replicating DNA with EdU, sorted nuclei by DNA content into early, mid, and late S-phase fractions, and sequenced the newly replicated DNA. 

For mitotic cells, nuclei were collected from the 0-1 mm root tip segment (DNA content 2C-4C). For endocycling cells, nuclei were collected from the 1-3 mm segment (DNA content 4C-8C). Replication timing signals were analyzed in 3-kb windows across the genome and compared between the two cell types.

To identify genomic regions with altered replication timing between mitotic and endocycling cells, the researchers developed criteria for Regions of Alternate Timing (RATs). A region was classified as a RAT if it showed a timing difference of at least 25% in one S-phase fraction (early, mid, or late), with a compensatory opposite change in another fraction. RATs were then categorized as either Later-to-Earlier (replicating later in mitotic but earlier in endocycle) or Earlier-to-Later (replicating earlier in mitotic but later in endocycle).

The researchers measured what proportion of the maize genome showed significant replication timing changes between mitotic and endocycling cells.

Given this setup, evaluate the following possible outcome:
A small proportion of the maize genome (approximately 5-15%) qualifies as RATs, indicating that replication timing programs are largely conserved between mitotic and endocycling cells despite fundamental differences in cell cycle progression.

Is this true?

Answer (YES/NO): NO